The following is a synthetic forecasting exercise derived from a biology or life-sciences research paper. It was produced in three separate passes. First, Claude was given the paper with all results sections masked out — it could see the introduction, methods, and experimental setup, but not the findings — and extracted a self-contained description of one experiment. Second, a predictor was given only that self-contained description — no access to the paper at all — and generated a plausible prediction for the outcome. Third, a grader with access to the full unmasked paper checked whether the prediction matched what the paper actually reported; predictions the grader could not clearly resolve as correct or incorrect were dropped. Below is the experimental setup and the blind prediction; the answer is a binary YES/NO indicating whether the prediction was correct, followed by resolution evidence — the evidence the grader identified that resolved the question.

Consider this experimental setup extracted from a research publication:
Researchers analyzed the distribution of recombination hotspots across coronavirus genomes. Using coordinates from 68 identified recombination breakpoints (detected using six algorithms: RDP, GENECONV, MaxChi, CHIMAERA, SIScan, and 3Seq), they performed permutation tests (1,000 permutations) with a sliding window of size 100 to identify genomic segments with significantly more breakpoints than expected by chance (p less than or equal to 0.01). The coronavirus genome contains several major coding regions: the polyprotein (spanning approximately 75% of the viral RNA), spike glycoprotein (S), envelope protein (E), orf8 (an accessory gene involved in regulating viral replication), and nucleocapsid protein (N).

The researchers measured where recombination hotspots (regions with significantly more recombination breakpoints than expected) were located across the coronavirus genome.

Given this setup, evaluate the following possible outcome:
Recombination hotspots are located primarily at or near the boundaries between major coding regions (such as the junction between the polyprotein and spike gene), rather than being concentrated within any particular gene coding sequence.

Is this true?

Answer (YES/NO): NO